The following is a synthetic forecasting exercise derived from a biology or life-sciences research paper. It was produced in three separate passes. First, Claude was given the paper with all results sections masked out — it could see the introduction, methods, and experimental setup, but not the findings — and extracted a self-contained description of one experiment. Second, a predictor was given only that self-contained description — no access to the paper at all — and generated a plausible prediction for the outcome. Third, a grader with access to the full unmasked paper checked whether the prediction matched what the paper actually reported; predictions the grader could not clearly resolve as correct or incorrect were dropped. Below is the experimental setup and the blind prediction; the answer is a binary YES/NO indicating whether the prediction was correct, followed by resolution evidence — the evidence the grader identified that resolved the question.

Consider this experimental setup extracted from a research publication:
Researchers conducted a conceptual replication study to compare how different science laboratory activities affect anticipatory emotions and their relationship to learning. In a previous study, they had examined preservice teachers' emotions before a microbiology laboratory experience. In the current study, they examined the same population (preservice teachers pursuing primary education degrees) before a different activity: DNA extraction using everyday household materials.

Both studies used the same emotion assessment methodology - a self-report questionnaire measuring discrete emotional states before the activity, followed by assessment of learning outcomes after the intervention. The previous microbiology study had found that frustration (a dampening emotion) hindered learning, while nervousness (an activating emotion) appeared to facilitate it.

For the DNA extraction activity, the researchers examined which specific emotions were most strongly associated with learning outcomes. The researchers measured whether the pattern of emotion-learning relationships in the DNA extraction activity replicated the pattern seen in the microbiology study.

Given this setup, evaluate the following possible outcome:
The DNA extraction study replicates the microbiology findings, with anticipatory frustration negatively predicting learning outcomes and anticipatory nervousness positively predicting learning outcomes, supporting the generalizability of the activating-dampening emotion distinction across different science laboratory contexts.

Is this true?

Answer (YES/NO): NO